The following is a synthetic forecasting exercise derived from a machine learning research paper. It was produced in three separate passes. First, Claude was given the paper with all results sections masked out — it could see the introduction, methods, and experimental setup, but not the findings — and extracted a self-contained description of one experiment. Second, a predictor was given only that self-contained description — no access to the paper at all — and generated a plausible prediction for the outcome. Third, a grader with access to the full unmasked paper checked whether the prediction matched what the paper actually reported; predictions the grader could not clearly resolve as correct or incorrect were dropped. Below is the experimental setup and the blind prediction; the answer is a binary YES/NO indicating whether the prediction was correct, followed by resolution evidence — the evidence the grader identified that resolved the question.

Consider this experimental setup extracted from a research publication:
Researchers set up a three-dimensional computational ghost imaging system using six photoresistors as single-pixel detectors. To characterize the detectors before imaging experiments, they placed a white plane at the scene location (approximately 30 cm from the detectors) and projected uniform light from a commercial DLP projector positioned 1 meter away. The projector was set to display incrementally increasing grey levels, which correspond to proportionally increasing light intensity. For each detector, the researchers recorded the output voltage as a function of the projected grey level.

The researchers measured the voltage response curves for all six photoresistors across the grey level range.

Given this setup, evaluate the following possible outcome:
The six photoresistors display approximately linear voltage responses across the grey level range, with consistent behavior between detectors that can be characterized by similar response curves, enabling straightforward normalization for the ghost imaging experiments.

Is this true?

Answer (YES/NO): NO